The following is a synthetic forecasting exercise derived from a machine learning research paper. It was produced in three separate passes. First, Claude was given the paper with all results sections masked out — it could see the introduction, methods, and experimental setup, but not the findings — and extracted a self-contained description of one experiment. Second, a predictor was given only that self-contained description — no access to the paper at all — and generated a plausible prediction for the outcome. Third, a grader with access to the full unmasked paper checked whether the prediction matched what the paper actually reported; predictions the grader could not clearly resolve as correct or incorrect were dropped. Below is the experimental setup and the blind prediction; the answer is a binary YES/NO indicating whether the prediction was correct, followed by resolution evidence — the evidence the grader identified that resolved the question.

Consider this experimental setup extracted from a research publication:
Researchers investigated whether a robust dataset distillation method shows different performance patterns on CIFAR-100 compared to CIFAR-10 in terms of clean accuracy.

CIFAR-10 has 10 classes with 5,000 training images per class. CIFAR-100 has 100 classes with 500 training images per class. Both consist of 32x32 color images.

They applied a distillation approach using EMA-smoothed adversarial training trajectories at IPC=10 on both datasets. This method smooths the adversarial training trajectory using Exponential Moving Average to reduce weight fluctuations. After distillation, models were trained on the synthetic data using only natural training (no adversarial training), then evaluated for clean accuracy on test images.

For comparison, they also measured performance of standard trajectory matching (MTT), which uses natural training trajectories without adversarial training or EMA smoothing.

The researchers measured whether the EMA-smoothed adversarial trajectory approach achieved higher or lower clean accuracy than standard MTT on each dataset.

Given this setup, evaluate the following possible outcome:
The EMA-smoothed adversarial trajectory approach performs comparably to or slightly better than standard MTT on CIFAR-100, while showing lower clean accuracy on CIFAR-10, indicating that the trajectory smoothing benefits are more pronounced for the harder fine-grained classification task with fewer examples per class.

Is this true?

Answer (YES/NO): NO